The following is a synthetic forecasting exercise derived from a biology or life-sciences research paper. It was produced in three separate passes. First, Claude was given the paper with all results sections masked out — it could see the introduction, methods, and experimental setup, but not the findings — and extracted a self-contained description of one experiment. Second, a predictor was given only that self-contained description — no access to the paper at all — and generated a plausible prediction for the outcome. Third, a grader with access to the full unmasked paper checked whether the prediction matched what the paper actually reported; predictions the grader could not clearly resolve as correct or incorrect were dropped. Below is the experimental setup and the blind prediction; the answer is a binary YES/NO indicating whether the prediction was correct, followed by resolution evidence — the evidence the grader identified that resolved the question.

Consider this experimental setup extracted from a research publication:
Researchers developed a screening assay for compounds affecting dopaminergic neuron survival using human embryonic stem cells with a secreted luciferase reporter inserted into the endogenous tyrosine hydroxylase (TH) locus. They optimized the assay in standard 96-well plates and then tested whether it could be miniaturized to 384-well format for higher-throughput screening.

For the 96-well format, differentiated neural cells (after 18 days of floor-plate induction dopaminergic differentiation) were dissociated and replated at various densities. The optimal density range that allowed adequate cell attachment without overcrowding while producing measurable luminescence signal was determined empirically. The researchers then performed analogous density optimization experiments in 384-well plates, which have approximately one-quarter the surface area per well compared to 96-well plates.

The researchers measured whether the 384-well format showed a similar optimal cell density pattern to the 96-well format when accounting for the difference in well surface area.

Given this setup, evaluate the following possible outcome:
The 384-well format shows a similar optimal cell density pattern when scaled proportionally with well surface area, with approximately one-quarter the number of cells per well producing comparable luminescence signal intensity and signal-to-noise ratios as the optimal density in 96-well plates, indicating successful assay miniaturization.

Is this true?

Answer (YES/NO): YES